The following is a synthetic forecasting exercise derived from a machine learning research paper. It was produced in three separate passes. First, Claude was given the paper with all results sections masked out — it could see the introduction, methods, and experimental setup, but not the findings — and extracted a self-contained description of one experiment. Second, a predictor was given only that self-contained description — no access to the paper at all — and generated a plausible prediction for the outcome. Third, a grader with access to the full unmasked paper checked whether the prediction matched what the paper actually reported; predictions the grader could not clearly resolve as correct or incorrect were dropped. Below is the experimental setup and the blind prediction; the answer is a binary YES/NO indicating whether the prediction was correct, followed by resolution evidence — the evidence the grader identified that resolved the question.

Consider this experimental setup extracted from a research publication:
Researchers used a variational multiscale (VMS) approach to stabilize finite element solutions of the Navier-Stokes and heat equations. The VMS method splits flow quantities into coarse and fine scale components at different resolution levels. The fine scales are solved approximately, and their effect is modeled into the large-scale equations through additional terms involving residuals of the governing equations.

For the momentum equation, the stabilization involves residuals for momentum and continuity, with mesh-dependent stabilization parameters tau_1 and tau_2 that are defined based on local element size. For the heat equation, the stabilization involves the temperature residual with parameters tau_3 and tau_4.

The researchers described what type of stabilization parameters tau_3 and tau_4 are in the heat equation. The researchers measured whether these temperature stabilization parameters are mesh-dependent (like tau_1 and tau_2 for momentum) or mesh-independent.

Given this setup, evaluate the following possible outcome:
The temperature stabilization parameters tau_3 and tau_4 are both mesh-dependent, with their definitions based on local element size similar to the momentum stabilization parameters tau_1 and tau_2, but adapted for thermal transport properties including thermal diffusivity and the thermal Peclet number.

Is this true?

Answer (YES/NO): NO